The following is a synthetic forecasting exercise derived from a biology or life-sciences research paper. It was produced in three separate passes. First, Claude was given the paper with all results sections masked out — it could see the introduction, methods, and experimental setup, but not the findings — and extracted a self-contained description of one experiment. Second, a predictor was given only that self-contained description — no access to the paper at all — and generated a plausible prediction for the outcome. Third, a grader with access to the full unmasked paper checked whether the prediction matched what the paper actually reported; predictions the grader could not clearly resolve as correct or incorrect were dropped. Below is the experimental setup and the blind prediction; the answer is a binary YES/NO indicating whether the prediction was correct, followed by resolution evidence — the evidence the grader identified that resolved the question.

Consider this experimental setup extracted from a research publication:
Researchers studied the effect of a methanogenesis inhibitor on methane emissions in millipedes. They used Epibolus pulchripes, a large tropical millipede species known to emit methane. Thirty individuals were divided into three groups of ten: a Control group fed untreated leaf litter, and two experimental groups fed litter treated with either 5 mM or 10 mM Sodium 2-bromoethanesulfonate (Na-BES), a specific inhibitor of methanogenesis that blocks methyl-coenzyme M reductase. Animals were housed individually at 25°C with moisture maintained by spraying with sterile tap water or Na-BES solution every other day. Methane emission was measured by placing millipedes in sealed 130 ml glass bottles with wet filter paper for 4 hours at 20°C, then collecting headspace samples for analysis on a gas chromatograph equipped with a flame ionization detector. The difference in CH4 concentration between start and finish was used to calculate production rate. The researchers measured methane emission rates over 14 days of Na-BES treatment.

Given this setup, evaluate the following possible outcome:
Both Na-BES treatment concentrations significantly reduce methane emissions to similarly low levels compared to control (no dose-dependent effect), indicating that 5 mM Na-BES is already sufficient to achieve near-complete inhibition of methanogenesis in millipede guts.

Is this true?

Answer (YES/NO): YES